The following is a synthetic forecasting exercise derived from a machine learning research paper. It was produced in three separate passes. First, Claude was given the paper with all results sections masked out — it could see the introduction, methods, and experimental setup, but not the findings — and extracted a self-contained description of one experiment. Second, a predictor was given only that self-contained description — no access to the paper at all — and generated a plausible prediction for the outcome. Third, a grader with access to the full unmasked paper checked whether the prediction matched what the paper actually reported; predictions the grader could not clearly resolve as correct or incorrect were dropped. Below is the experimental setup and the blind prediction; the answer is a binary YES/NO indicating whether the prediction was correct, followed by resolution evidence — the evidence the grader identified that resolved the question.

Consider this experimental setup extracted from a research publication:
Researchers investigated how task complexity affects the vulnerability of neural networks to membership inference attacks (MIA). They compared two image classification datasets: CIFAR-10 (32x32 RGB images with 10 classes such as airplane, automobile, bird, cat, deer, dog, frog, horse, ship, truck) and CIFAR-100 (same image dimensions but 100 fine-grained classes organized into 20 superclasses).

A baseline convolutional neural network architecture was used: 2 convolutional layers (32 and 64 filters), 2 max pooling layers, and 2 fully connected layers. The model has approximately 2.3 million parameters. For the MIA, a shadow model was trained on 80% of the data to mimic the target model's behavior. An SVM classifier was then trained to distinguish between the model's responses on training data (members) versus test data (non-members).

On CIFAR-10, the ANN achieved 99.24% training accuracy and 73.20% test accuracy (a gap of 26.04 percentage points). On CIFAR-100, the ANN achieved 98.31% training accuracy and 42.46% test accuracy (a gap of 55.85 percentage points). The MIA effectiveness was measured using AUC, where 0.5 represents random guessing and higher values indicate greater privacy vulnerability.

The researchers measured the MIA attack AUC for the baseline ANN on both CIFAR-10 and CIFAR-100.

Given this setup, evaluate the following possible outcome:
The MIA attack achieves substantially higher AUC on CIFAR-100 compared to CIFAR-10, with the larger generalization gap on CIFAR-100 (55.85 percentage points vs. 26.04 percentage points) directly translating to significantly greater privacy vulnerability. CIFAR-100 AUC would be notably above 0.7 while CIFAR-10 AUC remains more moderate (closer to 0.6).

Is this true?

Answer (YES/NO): NO